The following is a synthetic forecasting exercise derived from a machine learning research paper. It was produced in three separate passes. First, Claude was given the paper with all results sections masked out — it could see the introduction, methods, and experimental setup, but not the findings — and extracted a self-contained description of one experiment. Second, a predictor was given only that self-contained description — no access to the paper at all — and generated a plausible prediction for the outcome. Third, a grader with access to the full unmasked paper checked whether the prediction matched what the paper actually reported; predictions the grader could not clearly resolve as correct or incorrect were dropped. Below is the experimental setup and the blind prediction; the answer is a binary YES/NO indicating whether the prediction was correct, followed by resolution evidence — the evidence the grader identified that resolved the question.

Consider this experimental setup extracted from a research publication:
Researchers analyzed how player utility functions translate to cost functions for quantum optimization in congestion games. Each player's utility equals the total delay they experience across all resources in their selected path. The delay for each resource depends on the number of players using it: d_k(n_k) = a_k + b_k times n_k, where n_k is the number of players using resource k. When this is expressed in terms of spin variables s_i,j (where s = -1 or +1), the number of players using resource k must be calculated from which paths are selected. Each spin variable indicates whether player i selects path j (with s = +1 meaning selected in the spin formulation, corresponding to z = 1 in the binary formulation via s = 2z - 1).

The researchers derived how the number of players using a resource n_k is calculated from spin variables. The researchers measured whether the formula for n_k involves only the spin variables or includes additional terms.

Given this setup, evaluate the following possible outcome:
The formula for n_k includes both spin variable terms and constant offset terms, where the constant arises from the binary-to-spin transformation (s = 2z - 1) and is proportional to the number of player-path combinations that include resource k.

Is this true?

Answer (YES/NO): YES